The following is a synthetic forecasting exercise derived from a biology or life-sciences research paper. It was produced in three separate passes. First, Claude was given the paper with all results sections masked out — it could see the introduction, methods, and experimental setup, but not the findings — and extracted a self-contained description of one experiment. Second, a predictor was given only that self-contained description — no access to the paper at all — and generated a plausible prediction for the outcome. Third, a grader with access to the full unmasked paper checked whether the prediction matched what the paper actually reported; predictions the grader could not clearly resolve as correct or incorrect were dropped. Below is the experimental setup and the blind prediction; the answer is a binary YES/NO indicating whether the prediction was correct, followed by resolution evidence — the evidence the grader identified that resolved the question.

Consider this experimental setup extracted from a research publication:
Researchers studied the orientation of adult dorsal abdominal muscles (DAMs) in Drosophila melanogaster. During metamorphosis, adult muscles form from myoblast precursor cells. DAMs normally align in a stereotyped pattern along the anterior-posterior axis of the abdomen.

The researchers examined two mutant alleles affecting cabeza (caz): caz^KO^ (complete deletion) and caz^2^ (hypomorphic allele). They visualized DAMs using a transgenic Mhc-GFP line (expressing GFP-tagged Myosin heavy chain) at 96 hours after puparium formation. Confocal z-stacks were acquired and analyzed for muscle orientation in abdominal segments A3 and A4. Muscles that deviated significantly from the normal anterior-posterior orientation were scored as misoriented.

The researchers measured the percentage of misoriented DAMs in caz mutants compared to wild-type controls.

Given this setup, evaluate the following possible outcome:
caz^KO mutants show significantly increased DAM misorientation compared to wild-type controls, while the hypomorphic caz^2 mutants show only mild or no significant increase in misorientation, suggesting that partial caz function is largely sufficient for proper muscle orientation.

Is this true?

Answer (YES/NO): NO